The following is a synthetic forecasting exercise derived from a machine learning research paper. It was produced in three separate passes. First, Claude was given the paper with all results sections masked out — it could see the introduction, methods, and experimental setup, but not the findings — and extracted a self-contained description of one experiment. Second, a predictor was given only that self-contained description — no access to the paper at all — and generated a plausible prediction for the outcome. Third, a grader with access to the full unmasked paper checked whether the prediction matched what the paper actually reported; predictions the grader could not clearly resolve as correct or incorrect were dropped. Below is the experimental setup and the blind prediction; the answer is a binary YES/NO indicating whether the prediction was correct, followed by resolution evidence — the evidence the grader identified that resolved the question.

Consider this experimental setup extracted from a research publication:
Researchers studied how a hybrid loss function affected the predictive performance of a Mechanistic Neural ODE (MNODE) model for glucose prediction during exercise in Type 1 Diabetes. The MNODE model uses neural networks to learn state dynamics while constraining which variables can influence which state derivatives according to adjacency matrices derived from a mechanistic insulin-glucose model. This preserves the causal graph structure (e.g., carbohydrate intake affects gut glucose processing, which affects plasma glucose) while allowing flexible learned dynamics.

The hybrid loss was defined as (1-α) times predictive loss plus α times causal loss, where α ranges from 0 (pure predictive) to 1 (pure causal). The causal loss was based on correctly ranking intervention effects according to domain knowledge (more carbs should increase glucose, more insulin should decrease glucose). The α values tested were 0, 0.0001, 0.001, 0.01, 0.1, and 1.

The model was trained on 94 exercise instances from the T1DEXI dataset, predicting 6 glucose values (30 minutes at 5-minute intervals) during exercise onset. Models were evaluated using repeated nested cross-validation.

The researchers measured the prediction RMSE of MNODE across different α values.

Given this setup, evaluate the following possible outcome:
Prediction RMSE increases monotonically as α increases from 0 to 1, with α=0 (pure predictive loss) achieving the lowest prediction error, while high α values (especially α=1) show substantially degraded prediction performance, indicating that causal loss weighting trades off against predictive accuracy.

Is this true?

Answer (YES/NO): NO